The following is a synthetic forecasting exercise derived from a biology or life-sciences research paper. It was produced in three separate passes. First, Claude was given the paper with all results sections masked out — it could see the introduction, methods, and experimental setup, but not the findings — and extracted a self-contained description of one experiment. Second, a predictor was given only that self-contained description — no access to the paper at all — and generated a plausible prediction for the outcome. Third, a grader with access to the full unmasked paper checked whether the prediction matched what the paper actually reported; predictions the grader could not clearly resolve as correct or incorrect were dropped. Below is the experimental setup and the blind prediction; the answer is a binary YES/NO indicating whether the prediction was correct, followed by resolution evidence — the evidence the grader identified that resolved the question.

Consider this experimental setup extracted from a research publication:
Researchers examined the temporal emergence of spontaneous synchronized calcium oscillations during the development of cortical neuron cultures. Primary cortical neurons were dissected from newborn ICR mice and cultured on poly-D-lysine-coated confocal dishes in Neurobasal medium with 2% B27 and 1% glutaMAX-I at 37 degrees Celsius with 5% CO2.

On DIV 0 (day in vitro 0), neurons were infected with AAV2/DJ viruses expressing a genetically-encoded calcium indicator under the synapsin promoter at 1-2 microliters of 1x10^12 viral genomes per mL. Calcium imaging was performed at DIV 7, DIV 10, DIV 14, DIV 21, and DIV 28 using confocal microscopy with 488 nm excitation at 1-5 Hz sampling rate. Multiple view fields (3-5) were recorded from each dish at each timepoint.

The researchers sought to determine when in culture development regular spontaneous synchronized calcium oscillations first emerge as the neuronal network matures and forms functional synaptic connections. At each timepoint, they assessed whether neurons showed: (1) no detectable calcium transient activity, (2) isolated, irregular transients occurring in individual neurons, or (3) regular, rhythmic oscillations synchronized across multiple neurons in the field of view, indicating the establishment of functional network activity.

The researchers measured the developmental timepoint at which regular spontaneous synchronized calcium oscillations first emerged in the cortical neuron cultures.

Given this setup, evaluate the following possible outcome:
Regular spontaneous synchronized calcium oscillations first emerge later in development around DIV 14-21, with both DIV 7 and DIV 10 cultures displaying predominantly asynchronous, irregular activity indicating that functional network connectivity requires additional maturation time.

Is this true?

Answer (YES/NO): NO